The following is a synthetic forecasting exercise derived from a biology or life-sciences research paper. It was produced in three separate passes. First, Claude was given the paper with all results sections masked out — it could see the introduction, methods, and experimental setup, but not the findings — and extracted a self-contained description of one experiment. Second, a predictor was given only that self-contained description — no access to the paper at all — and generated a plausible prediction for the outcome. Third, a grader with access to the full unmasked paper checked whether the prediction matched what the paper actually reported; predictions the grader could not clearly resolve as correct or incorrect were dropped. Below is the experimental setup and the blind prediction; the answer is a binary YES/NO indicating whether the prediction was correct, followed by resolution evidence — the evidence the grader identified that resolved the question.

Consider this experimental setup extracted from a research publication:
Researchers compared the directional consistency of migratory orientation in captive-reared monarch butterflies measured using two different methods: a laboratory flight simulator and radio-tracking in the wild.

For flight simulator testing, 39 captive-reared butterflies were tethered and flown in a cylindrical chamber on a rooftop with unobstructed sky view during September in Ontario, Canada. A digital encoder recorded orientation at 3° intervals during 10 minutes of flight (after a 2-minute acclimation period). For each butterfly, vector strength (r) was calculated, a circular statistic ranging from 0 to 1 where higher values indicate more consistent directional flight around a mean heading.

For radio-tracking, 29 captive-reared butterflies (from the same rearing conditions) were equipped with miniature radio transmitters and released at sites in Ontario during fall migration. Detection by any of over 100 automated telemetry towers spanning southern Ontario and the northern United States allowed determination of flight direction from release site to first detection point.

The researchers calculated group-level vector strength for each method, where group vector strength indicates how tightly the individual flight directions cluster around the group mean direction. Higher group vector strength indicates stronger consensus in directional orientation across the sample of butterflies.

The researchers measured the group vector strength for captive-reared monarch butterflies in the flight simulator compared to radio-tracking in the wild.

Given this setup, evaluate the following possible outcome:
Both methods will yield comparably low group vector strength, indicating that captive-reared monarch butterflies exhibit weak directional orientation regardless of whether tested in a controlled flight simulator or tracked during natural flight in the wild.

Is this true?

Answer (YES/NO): NO